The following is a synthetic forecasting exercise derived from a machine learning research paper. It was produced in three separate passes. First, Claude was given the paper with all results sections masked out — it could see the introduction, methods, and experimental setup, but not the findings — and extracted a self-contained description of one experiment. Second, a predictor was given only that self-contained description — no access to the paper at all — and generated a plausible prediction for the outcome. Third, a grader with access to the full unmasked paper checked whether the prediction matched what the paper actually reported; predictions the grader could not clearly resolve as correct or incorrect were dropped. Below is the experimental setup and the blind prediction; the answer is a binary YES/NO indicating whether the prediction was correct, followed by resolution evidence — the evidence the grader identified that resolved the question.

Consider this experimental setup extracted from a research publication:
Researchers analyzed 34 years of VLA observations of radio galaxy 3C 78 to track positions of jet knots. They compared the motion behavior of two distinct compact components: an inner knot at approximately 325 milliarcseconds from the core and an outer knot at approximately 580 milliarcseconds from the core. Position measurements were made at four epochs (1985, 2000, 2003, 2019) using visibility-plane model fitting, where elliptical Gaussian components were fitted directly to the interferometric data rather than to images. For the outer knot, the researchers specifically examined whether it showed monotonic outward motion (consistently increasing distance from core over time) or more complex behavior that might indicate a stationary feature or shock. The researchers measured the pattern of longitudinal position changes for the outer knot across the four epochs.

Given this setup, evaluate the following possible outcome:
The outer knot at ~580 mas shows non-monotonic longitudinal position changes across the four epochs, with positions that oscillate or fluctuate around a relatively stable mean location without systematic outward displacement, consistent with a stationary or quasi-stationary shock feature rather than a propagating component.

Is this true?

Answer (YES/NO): NO